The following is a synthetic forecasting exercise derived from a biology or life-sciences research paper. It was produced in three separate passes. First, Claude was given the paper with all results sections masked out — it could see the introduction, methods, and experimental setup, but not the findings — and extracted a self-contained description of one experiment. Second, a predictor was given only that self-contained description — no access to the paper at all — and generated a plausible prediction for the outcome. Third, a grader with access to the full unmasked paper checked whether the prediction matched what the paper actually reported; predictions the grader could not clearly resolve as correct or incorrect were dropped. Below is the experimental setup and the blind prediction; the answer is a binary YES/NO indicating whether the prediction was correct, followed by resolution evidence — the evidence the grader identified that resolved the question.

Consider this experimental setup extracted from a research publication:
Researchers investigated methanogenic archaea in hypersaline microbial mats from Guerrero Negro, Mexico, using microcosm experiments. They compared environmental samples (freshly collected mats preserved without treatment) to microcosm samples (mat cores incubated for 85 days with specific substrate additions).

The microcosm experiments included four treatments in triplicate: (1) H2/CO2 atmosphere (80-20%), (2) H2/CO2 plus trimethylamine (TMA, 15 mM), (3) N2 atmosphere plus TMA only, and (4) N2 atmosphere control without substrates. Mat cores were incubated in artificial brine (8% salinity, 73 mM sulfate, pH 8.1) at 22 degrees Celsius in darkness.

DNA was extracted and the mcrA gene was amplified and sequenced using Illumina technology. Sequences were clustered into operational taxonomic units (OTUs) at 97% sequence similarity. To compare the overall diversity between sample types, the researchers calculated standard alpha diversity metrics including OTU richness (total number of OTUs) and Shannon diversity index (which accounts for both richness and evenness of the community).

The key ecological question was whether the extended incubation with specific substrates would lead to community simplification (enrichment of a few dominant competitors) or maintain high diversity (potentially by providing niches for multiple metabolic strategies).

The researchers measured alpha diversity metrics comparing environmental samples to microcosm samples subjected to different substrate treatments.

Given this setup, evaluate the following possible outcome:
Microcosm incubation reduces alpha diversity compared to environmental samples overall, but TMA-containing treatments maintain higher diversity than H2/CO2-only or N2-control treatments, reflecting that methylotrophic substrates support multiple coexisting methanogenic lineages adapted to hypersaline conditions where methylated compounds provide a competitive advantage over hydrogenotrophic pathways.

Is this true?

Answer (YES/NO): NO